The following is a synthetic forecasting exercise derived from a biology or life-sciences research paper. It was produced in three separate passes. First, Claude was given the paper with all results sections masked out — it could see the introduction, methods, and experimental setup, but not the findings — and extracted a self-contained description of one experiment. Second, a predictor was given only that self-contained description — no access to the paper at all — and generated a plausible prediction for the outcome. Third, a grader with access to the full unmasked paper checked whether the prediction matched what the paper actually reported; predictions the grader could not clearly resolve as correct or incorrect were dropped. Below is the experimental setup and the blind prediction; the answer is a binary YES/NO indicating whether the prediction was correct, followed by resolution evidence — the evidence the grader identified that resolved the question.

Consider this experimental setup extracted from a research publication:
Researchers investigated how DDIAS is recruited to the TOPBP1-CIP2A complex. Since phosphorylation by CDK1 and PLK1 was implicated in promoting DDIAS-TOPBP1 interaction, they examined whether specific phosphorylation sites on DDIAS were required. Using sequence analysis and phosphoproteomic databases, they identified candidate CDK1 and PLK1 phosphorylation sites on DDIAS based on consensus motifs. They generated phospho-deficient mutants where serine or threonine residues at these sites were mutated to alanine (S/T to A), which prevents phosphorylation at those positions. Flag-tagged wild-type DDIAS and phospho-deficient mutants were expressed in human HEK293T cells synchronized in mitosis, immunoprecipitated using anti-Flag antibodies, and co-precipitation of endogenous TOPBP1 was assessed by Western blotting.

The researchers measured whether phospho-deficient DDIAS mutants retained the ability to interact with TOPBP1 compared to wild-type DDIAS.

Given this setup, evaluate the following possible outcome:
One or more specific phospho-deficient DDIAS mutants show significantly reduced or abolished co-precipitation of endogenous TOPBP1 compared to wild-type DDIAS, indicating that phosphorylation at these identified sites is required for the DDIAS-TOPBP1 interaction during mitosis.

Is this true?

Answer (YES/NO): YES